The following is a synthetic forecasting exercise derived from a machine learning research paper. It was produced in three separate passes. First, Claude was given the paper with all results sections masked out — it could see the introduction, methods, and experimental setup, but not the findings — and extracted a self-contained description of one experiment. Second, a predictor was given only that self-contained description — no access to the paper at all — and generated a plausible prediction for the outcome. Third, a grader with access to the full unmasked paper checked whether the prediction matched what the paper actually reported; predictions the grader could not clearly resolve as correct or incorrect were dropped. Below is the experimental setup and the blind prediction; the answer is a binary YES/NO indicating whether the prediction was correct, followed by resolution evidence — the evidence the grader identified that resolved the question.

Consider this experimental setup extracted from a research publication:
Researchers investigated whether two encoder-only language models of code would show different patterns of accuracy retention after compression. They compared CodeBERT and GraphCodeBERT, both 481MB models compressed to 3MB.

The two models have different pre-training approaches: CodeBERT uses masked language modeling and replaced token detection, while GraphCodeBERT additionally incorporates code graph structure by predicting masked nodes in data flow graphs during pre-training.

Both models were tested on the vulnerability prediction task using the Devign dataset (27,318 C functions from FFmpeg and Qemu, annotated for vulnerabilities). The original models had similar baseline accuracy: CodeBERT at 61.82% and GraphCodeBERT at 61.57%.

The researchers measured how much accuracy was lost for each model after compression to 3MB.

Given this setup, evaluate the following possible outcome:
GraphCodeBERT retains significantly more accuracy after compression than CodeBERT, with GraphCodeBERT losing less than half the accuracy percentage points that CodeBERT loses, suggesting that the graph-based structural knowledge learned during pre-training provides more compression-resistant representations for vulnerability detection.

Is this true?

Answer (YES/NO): YES